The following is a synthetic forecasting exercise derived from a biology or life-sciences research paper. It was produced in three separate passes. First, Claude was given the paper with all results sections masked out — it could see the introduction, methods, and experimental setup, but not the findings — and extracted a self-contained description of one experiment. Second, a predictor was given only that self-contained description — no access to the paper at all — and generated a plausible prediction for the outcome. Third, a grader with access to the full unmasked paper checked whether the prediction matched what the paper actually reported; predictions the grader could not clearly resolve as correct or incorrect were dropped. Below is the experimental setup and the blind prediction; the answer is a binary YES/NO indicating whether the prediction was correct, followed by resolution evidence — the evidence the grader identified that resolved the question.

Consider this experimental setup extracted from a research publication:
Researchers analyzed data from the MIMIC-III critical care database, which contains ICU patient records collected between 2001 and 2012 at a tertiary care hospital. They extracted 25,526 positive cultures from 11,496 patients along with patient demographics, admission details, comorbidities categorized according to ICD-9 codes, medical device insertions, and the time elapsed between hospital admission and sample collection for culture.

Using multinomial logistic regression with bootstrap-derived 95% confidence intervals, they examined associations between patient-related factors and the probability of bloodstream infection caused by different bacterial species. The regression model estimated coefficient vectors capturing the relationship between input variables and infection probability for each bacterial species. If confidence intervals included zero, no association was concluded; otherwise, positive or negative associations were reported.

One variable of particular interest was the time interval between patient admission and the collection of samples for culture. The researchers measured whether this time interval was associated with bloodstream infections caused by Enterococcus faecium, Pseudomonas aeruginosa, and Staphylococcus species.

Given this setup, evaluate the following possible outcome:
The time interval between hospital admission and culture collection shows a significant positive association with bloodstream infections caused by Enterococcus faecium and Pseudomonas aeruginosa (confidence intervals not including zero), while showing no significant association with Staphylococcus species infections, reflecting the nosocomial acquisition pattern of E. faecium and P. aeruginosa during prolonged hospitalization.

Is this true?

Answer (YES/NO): NO